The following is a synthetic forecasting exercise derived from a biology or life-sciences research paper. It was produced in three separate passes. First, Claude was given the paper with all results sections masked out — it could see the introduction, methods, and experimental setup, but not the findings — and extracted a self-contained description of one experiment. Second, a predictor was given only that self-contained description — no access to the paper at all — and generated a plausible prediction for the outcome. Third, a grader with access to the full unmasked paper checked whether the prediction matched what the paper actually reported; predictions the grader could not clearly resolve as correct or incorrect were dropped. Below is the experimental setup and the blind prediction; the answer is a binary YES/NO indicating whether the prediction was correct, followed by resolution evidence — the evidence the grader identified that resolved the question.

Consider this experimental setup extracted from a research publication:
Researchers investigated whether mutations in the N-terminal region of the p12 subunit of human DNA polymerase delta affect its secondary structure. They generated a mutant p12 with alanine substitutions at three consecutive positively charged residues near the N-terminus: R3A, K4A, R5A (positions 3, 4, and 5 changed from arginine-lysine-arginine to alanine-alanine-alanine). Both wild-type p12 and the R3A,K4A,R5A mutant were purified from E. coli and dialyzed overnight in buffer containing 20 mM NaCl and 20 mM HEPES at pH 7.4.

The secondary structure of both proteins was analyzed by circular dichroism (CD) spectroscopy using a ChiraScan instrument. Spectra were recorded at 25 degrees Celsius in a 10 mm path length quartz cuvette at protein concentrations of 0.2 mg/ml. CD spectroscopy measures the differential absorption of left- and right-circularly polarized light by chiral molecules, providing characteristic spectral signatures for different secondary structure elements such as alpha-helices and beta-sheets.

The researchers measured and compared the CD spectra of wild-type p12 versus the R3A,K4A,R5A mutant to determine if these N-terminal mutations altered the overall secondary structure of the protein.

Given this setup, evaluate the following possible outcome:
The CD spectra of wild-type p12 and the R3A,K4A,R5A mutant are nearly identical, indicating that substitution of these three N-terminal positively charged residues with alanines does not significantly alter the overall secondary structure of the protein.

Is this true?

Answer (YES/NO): YES